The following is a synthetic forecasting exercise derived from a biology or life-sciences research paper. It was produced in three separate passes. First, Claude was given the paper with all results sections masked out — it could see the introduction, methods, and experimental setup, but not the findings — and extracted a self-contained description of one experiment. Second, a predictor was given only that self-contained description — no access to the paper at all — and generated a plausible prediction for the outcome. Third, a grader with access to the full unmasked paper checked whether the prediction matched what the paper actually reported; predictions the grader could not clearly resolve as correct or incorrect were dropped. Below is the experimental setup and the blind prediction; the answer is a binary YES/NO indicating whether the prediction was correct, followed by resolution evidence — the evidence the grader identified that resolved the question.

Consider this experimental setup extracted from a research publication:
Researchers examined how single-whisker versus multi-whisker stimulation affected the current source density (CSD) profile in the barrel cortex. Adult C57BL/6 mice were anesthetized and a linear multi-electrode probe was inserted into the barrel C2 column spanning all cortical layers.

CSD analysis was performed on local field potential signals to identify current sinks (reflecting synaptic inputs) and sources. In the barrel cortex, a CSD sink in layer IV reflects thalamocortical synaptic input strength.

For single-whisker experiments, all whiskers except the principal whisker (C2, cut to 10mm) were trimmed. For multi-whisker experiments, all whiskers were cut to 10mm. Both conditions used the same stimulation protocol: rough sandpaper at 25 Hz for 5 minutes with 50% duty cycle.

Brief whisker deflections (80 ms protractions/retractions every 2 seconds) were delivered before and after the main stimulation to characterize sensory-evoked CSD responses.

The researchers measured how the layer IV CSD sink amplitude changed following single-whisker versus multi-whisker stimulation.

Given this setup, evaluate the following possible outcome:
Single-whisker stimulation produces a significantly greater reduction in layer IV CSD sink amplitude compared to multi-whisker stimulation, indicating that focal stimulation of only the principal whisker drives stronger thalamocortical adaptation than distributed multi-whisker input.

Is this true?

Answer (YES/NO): NO